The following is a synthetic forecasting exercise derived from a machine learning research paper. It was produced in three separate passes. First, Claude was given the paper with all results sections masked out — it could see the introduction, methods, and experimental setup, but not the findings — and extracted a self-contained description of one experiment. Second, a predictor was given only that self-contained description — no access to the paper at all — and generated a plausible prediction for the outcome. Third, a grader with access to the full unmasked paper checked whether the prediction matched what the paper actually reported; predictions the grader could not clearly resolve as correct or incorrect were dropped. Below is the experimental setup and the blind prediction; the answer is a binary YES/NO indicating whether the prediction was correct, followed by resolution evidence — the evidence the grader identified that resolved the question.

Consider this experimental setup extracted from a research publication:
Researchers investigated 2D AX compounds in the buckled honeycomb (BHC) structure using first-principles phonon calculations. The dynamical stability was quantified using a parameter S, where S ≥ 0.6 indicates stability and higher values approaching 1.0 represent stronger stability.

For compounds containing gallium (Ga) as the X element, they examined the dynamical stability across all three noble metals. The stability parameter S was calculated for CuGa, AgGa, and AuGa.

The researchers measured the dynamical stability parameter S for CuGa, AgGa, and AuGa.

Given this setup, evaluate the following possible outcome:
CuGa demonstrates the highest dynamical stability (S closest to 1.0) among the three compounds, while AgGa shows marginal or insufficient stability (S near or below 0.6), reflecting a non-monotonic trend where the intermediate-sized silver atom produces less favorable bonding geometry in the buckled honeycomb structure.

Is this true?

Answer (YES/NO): NO